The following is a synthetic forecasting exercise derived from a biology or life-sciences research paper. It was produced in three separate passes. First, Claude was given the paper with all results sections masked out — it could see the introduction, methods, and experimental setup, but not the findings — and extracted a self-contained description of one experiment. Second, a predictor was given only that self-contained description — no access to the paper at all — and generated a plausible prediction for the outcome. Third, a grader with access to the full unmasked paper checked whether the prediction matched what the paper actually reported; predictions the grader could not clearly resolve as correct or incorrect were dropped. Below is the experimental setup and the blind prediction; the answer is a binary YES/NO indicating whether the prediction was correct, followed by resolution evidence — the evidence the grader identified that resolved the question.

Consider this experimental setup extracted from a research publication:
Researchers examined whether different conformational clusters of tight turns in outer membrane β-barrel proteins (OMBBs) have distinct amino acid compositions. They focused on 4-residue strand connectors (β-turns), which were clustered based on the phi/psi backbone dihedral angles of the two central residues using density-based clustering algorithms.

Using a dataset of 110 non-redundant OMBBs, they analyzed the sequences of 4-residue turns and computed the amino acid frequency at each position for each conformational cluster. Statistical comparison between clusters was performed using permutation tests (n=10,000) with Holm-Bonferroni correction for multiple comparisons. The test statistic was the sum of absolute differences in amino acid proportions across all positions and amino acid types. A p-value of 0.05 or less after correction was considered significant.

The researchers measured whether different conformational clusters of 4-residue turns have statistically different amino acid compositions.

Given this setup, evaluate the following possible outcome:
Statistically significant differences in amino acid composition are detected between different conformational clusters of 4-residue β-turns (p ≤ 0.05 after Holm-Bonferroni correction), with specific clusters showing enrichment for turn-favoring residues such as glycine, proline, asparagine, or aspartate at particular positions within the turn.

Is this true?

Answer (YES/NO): YES